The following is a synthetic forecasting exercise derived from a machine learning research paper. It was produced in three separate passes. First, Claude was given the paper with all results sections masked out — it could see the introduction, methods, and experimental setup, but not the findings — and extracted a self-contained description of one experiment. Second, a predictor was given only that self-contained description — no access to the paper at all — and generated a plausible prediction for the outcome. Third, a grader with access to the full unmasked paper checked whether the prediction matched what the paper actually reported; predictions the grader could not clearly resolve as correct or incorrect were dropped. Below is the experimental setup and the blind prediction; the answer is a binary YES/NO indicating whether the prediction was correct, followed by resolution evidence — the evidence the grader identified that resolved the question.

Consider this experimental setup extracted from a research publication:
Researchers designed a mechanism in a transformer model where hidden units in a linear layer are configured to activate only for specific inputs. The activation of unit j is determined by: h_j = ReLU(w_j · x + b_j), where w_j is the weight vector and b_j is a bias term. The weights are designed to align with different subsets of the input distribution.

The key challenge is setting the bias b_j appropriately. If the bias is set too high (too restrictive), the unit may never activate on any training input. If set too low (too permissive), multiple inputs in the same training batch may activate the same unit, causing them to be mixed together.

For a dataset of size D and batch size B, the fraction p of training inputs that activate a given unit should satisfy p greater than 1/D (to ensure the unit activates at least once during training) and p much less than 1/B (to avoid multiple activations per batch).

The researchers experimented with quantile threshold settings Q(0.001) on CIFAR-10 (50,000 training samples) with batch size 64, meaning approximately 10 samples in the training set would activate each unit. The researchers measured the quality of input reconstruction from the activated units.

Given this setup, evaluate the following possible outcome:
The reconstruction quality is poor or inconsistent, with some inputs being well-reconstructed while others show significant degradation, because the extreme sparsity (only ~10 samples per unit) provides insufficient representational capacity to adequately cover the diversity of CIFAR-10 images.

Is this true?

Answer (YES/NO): NO